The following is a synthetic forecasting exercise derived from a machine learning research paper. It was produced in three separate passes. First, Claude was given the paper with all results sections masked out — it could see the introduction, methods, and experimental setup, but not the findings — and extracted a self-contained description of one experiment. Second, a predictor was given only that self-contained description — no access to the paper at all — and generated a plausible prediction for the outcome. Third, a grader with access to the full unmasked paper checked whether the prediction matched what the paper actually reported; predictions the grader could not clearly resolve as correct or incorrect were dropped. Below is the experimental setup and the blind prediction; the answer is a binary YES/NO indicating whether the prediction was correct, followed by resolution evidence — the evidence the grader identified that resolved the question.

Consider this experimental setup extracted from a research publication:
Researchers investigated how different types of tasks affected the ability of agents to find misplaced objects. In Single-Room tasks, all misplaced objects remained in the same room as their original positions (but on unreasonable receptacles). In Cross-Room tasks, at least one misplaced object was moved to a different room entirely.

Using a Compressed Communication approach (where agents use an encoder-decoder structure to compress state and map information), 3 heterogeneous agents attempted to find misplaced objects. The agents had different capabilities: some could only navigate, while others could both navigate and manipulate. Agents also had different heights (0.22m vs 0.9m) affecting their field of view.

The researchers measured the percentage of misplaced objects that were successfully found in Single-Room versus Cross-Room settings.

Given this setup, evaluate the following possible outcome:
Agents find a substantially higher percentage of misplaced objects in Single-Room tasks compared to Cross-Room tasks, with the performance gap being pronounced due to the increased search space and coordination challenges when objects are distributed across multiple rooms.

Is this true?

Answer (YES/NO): NO